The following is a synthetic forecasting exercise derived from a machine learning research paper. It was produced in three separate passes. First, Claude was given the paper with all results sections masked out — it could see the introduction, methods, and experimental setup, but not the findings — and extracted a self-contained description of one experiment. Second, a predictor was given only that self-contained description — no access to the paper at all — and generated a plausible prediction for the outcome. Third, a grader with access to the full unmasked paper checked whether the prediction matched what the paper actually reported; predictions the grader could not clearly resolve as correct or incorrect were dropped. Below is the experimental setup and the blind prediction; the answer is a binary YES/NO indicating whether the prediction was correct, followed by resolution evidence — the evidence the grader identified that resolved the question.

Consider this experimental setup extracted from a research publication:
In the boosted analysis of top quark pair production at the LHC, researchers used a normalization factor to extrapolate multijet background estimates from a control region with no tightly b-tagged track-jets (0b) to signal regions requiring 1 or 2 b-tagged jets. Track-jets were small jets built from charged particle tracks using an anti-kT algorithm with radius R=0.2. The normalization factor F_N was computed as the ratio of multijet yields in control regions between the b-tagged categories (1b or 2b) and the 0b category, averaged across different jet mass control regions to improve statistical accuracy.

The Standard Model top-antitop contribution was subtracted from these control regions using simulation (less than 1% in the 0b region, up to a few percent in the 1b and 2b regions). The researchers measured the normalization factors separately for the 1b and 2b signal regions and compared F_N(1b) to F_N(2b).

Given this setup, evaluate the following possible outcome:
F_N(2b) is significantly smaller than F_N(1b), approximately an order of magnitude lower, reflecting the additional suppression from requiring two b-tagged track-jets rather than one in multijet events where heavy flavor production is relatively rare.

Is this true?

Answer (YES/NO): NO